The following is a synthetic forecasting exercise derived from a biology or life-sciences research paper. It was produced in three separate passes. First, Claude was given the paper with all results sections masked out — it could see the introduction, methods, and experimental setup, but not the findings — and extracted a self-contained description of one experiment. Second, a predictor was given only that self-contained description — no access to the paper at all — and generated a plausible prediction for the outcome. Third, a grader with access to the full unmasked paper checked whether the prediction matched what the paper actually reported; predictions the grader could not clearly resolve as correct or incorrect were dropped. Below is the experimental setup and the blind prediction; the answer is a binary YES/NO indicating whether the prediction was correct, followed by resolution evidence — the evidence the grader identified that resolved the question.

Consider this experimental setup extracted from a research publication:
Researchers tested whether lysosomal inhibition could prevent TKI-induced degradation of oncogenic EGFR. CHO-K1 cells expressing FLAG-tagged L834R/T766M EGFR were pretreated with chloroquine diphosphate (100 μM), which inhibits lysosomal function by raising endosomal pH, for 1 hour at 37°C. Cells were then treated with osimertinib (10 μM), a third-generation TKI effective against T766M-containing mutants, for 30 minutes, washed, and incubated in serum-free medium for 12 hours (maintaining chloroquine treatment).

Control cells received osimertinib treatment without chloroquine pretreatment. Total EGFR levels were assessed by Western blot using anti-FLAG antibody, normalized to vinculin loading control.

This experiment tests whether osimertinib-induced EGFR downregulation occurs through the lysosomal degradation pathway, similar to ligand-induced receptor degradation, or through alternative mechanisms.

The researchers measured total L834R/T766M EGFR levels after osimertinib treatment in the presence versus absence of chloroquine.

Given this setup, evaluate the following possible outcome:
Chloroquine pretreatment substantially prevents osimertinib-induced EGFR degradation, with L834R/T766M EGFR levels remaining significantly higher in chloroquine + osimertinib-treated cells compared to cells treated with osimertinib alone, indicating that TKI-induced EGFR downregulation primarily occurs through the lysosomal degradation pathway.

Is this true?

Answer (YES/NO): YES